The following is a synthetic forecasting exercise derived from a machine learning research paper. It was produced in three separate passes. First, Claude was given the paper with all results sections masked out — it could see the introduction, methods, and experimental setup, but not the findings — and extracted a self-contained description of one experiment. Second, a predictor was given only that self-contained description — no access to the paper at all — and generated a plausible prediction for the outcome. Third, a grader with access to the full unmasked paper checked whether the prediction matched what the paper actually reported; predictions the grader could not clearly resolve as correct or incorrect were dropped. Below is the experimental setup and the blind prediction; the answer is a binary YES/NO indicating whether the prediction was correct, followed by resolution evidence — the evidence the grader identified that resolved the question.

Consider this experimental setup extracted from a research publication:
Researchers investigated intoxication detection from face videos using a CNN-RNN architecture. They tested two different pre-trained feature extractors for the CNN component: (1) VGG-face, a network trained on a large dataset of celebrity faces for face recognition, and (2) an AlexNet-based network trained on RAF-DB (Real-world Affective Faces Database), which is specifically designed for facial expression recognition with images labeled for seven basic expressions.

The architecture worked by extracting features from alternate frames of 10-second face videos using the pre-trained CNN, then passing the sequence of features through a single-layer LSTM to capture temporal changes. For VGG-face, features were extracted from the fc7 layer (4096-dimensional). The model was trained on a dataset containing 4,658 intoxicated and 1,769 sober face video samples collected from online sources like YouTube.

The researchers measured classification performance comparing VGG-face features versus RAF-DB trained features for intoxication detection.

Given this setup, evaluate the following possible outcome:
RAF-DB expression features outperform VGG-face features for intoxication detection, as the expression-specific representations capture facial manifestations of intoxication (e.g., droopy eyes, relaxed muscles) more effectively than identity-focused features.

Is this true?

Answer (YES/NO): NO